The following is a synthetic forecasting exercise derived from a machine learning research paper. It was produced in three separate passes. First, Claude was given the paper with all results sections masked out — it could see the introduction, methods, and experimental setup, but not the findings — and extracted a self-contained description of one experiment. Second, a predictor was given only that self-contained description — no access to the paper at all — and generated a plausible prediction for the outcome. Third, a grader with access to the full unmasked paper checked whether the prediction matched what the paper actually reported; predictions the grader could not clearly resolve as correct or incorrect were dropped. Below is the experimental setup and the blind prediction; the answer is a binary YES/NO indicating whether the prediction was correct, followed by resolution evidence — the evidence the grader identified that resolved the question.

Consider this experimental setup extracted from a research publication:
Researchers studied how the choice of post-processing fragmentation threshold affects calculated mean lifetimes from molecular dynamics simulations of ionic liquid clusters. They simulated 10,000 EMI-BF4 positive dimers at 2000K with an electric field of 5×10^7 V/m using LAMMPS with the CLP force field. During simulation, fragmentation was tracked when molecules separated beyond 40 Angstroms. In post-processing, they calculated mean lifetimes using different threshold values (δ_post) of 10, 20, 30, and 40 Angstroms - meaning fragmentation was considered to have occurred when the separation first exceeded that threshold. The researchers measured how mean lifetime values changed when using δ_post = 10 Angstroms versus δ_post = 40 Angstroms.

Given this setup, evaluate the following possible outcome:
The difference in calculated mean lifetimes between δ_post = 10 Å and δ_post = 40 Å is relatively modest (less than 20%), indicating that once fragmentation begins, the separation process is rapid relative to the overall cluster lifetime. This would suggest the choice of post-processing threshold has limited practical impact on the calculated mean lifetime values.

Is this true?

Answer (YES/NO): YES